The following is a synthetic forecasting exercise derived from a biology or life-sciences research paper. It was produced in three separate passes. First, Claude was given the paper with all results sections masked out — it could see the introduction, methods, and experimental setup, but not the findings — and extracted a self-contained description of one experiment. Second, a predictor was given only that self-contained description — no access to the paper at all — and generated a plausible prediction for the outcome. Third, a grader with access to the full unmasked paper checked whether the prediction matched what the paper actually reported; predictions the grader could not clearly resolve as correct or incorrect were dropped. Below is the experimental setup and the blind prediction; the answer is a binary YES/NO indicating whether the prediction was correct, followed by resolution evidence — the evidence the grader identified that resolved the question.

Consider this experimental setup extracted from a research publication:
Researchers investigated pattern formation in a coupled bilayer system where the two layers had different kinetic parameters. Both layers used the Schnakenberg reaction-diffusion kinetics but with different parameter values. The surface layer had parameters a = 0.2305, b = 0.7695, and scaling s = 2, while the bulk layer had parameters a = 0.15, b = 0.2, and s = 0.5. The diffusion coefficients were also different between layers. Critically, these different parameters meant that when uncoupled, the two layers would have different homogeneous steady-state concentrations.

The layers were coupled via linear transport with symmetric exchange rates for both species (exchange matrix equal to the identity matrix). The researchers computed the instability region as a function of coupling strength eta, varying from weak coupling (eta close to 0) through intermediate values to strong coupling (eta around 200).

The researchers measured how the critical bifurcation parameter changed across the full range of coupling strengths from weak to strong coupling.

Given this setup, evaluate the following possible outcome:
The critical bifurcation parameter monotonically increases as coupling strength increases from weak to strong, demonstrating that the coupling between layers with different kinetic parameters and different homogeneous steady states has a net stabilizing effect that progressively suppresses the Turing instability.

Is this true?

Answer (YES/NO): NO